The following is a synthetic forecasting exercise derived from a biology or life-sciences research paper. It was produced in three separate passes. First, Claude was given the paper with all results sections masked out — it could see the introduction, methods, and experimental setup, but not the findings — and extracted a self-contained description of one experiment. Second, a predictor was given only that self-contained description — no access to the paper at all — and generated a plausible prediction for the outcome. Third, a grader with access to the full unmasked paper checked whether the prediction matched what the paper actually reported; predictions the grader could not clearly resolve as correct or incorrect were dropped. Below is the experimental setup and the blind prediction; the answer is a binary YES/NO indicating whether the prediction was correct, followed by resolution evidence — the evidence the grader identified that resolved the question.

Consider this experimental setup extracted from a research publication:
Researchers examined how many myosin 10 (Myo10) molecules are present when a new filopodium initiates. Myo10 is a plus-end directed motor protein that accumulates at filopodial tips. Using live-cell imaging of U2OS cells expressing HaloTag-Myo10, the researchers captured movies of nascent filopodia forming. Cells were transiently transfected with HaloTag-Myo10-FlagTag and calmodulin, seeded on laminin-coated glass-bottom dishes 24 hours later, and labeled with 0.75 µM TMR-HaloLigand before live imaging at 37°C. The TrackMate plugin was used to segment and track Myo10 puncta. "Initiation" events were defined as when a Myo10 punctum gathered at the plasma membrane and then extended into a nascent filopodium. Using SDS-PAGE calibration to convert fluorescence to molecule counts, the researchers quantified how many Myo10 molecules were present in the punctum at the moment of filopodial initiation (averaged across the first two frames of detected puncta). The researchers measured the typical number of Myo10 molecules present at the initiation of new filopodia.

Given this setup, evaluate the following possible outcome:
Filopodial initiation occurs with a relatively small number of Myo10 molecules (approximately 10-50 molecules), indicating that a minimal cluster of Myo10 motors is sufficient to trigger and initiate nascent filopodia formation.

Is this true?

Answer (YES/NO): NO